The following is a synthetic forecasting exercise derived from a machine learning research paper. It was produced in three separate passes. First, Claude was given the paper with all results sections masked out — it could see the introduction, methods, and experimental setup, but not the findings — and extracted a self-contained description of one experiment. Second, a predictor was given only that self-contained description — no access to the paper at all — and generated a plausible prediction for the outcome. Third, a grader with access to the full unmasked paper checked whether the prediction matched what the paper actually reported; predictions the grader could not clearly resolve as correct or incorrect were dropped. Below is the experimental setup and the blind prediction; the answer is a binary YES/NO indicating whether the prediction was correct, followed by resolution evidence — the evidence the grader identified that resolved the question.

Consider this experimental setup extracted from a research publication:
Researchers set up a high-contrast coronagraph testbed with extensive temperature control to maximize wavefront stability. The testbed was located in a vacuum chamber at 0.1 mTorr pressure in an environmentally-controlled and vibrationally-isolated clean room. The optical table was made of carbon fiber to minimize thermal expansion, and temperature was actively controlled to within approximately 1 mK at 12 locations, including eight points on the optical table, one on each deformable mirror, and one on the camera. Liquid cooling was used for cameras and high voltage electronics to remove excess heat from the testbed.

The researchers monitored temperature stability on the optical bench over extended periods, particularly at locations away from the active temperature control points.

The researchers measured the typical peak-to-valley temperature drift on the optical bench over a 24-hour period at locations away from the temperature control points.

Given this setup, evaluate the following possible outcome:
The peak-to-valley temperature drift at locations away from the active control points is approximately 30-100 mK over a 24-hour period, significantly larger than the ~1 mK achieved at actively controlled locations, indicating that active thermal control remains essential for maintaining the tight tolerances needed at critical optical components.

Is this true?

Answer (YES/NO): NO